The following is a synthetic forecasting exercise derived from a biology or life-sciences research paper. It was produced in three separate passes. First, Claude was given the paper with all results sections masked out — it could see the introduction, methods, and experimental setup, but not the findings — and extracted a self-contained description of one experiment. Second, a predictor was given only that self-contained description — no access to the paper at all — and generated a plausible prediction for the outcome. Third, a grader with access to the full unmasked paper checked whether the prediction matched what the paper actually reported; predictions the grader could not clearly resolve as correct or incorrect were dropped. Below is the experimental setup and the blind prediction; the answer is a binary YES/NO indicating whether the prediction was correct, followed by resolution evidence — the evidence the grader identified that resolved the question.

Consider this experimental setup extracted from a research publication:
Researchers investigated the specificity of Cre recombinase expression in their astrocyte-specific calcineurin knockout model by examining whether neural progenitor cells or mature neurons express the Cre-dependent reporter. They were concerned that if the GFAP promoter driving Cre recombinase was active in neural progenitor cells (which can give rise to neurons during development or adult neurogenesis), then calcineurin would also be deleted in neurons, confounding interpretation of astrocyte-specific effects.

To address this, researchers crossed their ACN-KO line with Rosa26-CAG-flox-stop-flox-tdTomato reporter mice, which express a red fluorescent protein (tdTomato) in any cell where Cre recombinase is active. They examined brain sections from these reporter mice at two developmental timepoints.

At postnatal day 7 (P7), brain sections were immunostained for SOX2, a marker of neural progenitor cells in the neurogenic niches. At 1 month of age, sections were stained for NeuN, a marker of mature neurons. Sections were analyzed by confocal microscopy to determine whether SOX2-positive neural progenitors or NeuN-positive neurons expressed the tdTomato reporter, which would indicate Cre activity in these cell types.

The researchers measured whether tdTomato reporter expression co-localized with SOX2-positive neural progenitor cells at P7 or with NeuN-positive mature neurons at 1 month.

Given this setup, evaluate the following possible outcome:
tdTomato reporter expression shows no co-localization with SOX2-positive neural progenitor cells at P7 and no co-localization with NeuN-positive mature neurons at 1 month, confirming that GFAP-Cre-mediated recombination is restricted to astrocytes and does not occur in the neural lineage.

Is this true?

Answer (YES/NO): NO